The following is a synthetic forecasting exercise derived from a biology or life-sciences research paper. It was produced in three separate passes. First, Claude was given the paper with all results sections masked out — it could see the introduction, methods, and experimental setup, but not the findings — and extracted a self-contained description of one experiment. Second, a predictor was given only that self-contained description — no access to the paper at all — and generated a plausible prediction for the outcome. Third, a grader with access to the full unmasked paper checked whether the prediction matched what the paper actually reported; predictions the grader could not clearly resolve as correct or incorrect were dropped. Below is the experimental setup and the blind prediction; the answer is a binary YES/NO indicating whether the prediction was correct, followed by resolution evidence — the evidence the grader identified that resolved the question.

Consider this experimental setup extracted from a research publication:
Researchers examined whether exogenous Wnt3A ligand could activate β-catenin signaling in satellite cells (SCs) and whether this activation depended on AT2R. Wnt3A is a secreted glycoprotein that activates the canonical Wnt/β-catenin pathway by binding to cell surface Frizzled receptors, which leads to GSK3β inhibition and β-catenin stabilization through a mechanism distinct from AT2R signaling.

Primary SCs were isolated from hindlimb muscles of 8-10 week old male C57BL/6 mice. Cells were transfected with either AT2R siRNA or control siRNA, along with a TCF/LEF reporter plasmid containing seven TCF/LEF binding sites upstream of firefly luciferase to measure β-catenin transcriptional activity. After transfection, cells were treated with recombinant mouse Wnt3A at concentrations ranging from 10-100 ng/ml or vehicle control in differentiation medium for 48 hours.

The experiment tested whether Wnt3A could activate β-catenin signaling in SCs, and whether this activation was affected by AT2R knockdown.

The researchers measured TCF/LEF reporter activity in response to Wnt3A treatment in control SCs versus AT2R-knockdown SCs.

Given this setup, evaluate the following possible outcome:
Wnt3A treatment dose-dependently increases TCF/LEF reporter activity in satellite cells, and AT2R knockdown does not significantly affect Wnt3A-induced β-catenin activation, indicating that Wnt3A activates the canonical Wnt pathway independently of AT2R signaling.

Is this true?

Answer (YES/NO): NO